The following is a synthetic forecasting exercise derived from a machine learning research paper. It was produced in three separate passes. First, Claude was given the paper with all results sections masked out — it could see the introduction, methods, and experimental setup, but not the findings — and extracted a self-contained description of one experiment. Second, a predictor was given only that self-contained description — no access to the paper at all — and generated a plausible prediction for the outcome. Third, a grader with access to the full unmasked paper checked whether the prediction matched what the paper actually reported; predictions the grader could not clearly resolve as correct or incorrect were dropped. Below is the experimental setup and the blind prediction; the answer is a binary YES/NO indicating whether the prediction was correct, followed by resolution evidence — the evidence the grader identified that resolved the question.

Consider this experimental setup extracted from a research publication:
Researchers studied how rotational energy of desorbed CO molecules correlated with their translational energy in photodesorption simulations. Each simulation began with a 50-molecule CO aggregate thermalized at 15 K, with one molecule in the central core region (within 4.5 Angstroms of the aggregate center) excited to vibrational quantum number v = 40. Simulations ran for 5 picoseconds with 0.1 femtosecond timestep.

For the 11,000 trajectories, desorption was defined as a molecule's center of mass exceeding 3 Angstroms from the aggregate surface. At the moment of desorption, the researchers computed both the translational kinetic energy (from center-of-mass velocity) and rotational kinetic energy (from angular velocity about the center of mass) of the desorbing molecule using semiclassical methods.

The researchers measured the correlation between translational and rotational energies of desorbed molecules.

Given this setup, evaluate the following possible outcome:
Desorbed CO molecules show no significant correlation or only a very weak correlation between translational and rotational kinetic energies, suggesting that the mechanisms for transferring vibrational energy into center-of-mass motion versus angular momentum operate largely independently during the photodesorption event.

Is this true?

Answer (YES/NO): NO